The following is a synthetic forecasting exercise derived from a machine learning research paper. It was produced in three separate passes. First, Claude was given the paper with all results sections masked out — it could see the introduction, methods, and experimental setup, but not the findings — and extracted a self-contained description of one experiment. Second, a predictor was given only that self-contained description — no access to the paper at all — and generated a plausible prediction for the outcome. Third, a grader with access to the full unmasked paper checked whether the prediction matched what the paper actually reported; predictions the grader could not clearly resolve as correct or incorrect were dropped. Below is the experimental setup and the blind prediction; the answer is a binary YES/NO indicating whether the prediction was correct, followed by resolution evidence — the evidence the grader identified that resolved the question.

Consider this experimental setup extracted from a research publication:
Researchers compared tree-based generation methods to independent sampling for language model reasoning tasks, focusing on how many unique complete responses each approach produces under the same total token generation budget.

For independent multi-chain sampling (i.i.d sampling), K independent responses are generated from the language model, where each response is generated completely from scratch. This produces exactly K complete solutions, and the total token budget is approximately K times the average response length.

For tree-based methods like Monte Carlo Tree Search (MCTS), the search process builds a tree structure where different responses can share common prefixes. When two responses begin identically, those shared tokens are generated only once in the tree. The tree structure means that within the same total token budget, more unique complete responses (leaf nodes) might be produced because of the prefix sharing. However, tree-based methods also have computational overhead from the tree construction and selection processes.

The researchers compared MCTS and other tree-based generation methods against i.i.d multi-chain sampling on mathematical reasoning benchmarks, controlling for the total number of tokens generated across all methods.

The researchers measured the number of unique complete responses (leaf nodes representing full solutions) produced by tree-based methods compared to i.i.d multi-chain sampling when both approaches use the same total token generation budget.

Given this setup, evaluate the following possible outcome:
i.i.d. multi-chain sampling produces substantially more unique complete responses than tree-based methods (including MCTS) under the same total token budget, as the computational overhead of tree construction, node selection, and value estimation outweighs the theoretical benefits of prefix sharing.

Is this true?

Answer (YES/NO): NO